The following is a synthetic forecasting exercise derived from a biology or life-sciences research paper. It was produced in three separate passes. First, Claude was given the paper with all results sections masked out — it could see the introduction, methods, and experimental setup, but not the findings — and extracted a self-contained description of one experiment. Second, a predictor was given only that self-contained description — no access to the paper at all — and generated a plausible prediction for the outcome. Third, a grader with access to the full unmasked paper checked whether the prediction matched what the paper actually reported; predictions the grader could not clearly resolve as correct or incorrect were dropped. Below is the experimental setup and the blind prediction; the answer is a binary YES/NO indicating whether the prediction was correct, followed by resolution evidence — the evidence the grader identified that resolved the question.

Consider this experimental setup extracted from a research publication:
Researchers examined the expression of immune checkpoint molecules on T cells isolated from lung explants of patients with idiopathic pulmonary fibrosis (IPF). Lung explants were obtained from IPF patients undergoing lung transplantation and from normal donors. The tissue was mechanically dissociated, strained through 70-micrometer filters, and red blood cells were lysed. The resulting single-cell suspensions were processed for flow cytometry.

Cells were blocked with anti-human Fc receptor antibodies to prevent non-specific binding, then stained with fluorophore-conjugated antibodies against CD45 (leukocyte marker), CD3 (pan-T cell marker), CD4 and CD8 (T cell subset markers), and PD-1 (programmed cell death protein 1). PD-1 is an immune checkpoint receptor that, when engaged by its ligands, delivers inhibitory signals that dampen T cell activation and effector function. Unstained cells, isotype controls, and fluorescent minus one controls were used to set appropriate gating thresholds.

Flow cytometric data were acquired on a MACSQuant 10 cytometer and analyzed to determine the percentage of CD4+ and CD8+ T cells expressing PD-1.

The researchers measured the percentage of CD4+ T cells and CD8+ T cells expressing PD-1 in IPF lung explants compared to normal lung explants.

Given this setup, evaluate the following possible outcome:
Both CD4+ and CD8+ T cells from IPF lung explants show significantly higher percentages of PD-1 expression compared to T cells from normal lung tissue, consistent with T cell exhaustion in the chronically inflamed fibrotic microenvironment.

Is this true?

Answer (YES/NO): NO